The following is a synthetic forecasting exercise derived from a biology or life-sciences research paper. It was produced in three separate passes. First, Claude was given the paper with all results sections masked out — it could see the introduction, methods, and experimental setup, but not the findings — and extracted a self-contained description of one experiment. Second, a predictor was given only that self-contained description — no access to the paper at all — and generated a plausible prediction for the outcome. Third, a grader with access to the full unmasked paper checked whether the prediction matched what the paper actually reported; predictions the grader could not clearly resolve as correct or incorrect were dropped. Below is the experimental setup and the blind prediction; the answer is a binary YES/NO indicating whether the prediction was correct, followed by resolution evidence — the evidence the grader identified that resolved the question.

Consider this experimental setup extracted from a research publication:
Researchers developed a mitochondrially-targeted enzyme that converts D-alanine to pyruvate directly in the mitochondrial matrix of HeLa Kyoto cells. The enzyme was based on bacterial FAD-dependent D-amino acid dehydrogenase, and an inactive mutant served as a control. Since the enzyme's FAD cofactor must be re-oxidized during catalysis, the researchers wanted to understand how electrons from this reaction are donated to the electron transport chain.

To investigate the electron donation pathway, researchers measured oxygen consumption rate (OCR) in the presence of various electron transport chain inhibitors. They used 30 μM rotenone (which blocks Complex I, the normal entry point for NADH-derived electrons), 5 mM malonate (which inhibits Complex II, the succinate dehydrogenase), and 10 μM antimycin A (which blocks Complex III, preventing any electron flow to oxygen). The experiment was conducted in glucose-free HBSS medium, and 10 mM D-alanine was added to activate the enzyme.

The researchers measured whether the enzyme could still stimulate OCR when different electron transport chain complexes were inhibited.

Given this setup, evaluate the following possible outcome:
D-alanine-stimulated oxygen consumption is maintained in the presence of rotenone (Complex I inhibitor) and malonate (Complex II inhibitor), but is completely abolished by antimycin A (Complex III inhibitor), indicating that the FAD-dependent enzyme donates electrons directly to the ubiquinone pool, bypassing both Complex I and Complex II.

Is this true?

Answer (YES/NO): YES